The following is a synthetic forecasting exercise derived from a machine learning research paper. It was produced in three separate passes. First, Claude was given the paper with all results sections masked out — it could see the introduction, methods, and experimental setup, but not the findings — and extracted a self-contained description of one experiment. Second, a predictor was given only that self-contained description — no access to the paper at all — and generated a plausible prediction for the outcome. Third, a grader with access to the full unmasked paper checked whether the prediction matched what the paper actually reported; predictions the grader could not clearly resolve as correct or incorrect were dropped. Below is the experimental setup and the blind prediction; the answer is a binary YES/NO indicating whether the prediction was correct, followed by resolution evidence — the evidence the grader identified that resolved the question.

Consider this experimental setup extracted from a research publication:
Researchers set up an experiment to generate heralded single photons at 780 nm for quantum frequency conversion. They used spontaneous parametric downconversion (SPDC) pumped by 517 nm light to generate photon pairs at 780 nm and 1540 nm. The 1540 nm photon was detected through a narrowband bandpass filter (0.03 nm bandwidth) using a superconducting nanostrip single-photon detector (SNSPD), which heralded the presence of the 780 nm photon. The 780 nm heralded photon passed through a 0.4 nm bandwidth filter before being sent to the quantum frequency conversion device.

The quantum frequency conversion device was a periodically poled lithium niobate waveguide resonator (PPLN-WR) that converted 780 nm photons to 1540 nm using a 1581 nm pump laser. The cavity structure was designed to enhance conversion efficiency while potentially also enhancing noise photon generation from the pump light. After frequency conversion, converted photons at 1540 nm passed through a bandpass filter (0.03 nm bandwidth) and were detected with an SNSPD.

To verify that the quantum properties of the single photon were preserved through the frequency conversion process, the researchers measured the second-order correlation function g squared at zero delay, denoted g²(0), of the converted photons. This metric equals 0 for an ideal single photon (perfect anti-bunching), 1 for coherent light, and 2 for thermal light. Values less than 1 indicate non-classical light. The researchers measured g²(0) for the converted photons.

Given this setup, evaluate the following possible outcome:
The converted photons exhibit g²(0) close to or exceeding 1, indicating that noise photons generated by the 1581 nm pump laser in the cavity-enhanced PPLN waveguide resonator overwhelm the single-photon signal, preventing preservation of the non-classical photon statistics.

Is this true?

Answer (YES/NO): NO